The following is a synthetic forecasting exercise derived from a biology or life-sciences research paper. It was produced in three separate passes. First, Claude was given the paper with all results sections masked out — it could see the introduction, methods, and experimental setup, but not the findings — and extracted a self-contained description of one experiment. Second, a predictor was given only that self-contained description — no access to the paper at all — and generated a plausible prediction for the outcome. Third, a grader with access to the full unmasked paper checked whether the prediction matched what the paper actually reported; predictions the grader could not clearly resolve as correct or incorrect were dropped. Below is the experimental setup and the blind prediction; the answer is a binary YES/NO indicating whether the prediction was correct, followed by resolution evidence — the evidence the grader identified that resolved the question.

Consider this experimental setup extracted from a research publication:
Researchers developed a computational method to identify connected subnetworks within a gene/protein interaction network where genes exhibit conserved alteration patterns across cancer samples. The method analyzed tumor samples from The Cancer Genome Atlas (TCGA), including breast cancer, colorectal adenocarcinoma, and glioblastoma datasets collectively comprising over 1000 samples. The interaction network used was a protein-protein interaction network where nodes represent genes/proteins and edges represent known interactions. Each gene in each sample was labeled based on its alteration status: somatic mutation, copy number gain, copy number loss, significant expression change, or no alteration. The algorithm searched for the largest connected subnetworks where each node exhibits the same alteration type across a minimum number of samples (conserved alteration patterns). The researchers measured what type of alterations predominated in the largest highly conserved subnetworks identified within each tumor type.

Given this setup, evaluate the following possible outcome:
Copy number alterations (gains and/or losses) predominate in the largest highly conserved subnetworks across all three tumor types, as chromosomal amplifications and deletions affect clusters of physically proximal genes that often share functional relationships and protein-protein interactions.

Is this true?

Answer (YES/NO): NO